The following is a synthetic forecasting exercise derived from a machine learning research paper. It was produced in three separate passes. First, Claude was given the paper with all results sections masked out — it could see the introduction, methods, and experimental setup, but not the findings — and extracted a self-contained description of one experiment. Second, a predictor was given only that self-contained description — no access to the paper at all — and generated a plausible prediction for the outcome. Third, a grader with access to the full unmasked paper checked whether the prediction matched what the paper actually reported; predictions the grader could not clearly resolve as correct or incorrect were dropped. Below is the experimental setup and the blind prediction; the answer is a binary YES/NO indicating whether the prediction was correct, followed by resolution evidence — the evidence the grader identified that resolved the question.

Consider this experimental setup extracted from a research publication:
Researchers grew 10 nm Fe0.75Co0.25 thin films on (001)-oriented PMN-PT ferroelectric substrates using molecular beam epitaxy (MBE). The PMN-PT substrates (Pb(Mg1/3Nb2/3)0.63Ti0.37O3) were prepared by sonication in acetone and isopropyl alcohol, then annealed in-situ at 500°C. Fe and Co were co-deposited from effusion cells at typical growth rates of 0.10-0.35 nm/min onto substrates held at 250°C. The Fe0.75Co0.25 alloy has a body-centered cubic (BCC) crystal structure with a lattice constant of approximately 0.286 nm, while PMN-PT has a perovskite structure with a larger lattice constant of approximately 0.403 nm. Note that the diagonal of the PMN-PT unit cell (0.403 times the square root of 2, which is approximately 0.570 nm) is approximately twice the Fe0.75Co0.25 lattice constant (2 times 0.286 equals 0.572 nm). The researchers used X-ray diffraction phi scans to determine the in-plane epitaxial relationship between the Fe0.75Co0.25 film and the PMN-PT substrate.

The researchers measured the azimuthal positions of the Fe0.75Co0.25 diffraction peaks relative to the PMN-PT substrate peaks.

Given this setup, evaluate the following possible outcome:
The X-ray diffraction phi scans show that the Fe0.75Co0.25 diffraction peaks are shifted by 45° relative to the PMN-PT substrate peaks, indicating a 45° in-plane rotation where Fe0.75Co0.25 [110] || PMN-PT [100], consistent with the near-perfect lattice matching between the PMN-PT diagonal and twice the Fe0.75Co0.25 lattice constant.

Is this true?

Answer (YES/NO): YES